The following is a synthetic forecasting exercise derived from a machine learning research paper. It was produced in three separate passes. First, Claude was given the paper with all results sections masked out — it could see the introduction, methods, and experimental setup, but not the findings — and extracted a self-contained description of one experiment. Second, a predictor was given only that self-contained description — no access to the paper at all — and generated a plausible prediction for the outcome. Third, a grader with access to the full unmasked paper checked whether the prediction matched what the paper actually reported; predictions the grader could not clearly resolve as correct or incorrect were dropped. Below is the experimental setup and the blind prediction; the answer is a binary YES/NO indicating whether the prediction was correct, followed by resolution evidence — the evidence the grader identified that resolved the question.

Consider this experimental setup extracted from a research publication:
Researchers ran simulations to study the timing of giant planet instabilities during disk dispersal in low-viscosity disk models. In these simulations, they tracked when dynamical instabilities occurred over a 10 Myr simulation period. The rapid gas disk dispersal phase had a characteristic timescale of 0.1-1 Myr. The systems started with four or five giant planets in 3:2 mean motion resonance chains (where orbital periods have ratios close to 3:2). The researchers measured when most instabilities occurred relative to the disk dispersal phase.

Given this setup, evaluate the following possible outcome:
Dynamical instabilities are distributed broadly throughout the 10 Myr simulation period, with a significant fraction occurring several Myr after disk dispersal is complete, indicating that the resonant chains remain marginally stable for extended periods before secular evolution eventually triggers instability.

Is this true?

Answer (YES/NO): NO